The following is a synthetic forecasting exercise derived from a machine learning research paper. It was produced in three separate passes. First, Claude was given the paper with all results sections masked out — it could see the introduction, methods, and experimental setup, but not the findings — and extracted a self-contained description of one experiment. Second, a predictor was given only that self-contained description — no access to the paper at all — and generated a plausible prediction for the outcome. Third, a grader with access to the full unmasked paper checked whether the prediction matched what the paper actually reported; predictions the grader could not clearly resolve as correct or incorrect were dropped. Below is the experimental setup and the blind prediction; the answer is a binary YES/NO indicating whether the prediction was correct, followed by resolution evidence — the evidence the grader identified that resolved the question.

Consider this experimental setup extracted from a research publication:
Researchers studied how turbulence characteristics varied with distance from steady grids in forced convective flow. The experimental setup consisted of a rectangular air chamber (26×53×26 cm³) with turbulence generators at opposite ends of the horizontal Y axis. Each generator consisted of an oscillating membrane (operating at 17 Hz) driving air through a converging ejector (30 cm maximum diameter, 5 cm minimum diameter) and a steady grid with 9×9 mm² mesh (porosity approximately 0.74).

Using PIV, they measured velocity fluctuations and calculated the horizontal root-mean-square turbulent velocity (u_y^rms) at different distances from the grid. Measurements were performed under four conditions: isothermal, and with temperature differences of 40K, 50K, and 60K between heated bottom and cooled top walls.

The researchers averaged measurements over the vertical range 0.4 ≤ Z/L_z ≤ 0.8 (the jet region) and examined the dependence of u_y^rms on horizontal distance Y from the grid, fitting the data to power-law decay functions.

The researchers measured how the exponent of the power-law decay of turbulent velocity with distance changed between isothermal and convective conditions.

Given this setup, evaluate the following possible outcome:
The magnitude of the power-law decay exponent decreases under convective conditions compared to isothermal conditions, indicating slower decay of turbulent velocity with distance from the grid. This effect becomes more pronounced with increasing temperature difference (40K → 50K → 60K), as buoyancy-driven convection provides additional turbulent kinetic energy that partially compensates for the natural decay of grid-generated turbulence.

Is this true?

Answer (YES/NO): NO